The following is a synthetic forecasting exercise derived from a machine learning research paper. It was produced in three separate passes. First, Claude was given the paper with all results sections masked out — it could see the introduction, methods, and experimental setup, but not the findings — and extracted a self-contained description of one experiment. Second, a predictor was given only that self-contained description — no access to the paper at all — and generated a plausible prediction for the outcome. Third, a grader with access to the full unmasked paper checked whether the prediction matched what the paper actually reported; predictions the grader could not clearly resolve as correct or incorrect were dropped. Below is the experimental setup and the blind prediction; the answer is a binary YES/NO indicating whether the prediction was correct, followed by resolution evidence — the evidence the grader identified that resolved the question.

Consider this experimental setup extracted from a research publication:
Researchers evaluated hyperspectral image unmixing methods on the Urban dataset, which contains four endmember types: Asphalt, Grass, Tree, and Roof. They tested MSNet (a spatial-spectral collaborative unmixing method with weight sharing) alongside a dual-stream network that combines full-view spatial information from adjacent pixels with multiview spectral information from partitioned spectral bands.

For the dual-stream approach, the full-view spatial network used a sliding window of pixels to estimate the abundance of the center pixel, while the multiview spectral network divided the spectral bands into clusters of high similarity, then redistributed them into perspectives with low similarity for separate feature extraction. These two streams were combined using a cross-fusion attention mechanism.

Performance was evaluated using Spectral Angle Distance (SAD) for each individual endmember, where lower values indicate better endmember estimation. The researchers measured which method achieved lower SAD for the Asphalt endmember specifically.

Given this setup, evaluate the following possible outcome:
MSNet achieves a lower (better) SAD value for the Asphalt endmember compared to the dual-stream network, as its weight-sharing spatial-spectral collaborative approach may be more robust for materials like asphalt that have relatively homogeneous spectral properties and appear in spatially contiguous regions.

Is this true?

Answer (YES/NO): YES